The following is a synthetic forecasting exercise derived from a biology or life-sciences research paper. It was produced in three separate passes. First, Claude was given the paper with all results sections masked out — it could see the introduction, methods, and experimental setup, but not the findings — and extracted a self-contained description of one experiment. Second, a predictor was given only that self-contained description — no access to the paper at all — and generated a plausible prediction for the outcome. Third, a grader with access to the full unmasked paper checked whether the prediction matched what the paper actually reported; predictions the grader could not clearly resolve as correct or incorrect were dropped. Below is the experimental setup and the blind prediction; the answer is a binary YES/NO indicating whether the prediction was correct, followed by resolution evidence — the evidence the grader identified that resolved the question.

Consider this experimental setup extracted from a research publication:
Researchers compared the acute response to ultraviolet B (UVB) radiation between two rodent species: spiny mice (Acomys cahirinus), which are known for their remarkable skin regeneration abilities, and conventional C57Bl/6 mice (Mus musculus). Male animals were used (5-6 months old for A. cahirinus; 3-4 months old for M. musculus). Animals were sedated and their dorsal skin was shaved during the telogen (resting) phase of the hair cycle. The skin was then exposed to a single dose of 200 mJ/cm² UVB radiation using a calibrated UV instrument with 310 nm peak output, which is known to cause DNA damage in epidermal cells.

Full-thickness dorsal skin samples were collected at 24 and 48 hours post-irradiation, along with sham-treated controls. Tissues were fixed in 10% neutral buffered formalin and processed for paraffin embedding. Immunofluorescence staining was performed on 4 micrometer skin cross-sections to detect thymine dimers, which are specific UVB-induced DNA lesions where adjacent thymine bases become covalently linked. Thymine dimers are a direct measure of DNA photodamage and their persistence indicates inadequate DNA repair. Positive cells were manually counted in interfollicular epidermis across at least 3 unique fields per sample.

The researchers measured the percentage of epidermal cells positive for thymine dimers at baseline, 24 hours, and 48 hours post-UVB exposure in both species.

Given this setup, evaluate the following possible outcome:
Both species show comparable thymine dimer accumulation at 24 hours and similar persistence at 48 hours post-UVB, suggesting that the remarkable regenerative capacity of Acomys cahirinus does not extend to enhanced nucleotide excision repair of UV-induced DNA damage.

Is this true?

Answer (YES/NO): NO